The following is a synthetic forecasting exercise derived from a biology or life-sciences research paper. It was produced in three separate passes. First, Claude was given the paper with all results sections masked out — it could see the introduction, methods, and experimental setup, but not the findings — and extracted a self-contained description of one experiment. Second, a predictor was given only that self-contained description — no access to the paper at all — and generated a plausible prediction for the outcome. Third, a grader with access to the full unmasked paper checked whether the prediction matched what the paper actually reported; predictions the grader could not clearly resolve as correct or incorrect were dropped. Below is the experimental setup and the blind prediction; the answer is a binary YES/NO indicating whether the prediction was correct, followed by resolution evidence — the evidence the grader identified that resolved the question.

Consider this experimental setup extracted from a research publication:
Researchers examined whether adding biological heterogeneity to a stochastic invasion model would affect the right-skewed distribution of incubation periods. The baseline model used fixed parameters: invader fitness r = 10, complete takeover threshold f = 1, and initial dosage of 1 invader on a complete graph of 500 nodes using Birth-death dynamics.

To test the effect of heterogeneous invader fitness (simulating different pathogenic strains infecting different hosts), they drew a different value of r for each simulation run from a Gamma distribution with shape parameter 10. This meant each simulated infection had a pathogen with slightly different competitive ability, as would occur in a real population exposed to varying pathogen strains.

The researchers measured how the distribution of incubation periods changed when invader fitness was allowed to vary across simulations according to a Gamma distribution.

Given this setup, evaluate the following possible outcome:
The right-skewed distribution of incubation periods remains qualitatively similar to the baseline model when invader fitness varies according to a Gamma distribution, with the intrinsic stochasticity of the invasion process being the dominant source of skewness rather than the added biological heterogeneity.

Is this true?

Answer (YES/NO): NO